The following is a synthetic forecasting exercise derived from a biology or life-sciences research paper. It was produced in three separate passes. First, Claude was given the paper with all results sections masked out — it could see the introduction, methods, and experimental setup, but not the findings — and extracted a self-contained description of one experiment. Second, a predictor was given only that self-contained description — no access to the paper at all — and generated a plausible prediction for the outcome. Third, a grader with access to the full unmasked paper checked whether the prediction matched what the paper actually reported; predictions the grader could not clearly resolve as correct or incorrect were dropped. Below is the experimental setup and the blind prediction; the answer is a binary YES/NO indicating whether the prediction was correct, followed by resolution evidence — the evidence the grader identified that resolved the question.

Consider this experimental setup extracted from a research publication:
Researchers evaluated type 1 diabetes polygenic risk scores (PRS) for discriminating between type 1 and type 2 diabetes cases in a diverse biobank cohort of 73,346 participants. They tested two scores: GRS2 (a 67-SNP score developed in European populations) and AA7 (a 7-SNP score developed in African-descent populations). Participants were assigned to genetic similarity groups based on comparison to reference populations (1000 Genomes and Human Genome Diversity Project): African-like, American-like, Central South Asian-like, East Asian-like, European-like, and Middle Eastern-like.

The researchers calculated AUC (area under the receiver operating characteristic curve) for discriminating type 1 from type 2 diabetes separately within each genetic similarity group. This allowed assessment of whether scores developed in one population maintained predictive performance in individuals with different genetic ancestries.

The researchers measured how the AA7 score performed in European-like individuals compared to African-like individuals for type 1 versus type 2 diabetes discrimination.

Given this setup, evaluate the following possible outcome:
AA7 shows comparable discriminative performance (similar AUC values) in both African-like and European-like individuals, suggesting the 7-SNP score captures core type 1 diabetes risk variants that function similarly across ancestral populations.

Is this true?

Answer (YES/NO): YES